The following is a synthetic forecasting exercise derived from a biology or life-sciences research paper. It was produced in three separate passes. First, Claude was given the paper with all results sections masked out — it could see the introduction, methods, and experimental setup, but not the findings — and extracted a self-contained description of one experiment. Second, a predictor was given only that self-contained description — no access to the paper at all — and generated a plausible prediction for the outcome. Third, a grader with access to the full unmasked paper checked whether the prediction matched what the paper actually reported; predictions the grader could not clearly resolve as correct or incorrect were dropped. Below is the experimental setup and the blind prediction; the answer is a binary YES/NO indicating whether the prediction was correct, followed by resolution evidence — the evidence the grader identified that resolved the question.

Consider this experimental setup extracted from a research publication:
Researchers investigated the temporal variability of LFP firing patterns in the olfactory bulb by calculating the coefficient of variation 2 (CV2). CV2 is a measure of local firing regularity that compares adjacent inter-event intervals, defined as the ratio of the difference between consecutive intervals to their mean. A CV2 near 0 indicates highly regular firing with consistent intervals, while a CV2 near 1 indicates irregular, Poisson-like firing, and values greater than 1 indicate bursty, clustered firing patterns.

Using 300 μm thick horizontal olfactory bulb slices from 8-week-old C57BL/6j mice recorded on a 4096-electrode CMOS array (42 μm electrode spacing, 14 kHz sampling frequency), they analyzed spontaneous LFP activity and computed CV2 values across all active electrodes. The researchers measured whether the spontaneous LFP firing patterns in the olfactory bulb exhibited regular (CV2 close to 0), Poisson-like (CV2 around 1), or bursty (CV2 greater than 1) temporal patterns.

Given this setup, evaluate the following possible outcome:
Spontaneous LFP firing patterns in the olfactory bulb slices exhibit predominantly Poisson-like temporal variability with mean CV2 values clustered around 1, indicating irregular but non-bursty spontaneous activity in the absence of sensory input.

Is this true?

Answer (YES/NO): NO